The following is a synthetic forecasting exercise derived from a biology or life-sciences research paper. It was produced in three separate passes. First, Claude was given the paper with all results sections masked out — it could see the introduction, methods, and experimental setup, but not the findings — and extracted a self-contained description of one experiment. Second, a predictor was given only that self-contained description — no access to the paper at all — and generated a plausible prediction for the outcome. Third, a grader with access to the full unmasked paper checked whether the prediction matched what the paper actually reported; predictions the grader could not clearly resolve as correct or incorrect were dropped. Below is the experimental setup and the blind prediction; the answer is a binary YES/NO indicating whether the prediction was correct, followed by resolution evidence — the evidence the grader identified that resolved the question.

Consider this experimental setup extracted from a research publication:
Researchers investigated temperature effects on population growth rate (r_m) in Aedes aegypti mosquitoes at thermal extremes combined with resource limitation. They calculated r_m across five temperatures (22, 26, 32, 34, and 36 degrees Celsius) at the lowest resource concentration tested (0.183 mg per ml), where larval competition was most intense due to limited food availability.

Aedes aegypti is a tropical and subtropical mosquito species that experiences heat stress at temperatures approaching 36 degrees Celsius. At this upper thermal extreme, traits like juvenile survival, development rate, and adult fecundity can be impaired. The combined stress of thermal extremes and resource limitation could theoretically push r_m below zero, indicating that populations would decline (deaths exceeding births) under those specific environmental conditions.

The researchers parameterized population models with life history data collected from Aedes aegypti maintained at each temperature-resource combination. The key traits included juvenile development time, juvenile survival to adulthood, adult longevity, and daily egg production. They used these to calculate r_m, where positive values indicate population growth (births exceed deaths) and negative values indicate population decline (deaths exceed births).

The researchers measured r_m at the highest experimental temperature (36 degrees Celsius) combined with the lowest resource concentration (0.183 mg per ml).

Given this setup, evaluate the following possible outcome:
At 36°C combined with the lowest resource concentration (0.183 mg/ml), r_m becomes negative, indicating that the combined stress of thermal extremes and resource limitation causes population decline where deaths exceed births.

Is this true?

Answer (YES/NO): YES